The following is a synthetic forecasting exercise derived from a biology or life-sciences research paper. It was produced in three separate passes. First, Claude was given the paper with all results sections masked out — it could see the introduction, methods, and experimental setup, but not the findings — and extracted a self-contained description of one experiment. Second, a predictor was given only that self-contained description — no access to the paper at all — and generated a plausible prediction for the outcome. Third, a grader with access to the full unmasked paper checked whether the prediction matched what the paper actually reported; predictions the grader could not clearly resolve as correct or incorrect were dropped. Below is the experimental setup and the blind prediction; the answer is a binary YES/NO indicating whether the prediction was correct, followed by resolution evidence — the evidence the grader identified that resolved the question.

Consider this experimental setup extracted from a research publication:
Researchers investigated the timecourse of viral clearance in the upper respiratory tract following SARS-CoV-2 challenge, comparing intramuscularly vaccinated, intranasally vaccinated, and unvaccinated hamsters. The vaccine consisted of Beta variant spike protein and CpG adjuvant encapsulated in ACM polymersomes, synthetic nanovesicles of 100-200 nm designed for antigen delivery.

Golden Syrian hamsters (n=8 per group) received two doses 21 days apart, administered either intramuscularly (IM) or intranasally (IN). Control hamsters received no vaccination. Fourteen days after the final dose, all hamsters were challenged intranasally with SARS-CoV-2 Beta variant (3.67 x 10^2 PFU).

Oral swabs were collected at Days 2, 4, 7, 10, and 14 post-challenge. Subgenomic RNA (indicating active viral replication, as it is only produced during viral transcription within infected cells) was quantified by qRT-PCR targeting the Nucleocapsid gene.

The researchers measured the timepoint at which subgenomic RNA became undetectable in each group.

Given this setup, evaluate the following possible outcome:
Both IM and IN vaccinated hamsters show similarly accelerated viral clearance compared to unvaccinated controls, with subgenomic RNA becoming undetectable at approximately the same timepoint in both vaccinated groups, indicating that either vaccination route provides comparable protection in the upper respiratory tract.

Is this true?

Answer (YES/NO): NO